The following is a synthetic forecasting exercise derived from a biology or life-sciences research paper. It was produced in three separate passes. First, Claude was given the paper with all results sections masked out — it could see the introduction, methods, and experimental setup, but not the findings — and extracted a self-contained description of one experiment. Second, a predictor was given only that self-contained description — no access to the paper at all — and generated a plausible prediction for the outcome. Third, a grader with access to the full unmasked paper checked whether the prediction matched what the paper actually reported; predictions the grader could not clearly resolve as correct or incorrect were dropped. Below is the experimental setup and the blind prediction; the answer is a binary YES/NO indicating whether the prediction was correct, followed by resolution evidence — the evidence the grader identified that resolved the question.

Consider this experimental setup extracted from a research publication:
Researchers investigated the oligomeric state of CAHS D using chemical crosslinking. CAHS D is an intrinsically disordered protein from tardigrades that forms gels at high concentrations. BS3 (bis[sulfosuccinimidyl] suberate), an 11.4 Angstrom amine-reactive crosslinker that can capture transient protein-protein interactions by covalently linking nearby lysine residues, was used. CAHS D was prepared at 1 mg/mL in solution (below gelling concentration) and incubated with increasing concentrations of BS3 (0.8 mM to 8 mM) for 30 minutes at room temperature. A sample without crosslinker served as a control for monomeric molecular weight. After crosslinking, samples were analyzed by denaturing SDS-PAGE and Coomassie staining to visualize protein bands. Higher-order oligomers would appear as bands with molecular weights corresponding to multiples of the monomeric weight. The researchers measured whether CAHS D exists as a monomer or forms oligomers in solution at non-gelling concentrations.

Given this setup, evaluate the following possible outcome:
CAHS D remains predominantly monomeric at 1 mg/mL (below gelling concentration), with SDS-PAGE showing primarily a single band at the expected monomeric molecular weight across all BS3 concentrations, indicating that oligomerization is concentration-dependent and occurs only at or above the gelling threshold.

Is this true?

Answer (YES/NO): NO